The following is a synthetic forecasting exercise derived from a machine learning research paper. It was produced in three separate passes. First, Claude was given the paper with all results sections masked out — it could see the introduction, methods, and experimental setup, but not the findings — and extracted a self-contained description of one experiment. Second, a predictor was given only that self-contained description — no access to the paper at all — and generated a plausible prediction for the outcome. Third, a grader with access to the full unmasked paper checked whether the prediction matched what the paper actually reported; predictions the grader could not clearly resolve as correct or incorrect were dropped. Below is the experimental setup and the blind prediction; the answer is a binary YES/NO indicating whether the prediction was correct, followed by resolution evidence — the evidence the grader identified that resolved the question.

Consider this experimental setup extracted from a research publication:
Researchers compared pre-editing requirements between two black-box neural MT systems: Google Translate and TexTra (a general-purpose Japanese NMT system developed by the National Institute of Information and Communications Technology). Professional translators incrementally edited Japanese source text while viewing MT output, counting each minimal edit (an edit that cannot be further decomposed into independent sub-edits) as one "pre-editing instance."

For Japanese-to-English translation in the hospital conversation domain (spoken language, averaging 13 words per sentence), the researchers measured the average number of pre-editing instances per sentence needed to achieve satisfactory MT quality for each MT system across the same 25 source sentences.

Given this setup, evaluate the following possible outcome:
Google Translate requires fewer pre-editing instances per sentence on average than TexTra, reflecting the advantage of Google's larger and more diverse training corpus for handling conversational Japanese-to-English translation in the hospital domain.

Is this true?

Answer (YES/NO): NO